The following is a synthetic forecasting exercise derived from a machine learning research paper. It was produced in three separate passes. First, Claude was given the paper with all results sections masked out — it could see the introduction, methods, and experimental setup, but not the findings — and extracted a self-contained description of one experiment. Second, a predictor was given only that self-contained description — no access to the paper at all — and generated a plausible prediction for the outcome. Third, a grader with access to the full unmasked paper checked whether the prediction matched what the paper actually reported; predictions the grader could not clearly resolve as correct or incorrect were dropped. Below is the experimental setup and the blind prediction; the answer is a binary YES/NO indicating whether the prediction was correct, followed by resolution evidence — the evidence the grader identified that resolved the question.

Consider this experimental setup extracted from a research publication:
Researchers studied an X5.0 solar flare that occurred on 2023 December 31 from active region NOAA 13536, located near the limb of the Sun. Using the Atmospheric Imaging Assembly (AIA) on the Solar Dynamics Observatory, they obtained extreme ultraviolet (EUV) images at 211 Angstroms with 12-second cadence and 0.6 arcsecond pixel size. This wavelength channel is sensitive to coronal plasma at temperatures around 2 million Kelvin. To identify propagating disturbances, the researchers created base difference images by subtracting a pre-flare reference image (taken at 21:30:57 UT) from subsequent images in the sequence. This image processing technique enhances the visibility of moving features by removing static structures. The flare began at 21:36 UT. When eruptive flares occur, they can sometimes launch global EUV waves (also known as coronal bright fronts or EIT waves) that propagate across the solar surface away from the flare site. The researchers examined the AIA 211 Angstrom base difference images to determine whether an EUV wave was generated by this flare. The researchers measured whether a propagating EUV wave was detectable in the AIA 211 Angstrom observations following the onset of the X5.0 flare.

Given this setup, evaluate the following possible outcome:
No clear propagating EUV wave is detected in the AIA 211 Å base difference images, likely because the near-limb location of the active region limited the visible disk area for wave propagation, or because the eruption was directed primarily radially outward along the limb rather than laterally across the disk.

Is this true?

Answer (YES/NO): NO